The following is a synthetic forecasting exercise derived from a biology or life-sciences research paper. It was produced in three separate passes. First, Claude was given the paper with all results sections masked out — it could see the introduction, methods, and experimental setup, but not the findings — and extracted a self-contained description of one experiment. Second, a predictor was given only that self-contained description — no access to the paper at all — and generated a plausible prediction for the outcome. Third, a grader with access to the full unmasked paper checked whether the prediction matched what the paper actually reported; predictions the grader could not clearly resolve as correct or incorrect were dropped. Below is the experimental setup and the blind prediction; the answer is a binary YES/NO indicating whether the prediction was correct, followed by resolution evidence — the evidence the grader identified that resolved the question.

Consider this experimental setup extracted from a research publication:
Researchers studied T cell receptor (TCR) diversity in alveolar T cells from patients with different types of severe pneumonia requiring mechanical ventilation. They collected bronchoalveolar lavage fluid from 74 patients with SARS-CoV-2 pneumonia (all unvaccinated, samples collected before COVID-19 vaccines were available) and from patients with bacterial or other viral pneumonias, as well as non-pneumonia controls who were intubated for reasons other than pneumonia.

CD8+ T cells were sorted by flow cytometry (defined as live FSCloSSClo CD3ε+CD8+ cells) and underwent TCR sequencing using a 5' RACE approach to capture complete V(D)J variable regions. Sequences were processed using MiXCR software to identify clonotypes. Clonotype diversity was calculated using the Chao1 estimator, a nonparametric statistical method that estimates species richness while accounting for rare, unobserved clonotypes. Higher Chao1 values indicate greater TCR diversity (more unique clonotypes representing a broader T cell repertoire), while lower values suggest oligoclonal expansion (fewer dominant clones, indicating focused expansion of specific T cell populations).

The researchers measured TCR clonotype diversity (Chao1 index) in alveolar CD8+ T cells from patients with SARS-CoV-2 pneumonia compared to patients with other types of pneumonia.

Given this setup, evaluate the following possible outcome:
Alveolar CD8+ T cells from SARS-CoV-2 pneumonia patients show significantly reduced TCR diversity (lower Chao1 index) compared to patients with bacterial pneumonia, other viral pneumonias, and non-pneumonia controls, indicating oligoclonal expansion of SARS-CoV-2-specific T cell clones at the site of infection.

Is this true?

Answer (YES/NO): NO